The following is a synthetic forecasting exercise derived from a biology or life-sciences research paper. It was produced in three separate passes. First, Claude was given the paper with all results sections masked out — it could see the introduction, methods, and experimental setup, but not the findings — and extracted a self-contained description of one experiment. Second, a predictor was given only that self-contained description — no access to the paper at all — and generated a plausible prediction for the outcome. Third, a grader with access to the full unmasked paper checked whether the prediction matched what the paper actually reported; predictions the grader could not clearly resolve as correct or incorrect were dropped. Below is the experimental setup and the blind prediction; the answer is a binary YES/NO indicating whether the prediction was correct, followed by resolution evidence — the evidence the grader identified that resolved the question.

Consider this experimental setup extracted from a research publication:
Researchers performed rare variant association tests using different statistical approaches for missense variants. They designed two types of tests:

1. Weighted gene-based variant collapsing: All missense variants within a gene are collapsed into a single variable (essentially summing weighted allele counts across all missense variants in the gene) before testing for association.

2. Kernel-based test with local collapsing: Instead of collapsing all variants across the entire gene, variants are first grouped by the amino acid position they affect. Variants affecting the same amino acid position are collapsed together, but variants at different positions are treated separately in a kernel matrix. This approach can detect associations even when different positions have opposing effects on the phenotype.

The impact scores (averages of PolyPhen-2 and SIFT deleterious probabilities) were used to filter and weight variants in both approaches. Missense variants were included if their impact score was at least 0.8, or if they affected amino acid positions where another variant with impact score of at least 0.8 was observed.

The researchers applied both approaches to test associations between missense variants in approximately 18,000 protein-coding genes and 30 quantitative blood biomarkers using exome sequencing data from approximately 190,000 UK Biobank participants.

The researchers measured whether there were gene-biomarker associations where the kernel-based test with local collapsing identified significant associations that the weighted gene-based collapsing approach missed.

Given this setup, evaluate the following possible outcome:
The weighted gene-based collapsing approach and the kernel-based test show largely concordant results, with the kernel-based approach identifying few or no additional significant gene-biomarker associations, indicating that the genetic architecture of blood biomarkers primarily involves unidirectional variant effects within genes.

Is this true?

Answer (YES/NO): NO